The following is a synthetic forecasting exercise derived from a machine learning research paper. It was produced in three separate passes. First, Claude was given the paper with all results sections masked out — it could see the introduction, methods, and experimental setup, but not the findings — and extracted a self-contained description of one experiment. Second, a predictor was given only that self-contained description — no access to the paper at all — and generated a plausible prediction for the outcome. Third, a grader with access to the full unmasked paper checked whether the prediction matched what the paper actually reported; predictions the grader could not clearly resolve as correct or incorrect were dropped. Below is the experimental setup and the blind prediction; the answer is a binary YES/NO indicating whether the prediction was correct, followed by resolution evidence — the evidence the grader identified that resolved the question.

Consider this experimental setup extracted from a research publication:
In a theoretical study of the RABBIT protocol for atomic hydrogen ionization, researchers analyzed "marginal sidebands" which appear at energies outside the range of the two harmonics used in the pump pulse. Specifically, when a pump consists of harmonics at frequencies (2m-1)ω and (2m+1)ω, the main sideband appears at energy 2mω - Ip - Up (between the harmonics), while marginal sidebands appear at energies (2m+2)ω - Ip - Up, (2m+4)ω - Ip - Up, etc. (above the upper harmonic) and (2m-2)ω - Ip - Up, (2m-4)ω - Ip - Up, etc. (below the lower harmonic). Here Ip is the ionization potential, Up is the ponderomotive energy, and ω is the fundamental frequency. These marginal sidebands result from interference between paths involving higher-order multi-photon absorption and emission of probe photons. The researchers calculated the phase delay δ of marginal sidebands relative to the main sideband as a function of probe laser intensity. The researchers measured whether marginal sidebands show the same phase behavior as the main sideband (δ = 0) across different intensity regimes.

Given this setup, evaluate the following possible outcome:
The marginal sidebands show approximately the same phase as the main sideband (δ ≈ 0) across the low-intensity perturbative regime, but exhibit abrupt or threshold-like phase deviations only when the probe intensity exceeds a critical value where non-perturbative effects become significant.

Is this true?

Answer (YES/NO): NO